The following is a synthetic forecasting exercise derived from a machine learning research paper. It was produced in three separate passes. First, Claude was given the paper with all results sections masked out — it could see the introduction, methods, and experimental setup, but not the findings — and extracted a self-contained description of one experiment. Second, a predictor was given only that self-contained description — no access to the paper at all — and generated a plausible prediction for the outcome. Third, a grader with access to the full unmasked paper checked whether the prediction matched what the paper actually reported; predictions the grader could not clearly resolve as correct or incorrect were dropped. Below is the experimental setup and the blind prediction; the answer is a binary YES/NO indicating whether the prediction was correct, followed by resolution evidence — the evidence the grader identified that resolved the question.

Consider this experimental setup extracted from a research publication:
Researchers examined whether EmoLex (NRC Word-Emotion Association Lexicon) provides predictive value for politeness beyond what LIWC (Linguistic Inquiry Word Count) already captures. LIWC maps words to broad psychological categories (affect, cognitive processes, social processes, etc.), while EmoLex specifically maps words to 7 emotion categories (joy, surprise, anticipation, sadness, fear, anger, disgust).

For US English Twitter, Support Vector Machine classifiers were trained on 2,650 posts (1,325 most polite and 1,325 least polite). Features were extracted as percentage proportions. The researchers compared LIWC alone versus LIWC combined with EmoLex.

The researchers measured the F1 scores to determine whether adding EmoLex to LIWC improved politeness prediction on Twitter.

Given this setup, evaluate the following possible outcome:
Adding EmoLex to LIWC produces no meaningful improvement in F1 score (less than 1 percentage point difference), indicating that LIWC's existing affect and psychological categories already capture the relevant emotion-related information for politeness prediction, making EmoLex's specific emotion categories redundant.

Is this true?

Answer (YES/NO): YES